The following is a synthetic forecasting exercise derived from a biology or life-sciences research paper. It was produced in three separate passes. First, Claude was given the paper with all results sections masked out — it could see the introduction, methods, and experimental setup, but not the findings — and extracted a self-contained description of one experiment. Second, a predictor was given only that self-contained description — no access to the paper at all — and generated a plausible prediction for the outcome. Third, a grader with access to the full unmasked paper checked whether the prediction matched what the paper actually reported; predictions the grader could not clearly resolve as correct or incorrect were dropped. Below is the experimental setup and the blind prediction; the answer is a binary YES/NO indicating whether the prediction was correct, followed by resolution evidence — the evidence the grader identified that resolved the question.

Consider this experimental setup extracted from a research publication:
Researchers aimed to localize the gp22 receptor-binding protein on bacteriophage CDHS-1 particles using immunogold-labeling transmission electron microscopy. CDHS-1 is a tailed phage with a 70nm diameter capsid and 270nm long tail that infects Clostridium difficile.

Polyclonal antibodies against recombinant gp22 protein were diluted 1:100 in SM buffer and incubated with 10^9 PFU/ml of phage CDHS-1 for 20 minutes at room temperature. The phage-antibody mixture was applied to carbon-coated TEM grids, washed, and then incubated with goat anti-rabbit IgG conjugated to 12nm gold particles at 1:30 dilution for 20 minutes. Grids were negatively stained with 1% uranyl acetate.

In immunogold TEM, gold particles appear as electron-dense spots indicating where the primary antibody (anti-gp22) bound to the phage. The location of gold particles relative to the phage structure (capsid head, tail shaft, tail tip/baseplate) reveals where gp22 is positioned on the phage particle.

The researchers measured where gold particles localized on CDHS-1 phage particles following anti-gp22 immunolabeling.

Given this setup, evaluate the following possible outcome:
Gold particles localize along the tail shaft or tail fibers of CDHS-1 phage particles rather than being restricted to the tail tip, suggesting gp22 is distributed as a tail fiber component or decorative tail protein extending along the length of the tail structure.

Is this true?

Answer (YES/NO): NO